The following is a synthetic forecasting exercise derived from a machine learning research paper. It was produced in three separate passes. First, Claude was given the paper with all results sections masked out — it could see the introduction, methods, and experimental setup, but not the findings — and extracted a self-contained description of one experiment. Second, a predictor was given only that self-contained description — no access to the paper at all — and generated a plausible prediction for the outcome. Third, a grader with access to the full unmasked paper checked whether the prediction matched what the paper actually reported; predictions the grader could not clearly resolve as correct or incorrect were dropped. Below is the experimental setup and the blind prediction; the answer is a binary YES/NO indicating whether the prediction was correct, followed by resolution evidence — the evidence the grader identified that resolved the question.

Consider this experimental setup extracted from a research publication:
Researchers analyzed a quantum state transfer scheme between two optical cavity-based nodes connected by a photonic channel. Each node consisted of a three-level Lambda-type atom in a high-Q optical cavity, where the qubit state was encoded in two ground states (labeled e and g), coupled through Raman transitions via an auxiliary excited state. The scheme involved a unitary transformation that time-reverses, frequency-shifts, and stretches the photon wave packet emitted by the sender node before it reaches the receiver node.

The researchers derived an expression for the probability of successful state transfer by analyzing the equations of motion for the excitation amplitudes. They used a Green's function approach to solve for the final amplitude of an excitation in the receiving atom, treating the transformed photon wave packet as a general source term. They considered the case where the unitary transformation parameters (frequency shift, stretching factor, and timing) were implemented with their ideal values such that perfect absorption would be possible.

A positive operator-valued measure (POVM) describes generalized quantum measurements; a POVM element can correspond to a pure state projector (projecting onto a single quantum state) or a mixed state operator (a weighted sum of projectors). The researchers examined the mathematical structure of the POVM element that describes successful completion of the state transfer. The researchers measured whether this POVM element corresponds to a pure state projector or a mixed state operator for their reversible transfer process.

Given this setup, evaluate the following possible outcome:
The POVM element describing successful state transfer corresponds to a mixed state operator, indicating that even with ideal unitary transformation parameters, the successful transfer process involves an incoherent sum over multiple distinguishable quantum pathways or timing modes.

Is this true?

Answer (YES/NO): NO